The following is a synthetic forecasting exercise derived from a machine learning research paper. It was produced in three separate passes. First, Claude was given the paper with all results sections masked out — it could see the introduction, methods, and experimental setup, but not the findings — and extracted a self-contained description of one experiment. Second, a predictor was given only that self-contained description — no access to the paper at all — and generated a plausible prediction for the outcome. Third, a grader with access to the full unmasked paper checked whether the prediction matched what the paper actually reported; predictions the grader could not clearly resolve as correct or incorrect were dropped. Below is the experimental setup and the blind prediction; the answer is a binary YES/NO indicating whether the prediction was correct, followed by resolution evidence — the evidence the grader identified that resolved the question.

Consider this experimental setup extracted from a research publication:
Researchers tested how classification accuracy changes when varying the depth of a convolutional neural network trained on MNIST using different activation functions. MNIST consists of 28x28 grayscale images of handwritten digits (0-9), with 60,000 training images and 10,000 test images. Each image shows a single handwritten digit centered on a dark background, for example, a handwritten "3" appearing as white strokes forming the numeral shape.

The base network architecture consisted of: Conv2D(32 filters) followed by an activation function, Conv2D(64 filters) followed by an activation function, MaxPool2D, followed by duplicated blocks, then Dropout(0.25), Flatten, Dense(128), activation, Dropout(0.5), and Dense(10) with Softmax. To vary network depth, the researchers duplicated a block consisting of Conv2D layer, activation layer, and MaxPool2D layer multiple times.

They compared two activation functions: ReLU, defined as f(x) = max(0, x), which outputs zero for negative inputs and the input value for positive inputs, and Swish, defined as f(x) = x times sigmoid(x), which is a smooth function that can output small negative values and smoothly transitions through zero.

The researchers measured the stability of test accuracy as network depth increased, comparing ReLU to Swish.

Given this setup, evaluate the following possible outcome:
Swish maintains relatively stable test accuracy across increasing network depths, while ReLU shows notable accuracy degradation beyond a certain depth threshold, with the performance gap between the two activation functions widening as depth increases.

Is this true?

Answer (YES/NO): NO